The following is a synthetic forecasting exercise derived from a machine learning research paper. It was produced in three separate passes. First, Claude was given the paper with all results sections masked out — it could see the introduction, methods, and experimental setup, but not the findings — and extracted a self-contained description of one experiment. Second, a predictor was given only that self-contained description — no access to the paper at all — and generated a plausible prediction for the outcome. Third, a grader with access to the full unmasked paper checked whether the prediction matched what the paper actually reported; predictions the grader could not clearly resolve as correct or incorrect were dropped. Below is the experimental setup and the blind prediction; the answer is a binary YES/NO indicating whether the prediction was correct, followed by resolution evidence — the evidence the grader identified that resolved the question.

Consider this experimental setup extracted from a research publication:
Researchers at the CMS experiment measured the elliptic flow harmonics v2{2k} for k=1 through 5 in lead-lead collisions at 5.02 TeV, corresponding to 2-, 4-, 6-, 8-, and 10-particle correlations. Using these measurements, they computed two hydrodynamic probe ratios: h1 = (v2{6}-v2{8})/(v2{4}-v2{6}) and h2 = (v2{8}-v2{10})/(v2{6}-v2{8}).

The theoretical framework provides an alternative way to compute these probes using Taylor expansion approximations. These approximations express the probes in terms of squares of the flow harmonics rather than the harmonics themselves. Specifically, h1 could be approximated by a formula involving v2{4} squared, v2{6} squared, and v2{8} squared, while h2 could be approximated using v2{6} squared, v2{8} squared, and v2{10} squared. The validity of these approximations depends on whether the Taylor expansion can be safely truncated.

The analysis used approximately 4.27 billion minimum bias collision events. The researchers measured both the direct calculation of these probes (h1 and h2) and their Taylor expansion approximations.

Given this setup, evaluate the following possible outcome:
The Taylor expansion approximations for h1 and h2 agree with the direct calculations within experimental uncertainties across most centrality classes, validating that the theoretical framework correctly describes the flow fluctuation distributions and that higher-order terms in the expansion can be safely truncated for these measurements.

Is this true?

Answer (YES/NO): YES